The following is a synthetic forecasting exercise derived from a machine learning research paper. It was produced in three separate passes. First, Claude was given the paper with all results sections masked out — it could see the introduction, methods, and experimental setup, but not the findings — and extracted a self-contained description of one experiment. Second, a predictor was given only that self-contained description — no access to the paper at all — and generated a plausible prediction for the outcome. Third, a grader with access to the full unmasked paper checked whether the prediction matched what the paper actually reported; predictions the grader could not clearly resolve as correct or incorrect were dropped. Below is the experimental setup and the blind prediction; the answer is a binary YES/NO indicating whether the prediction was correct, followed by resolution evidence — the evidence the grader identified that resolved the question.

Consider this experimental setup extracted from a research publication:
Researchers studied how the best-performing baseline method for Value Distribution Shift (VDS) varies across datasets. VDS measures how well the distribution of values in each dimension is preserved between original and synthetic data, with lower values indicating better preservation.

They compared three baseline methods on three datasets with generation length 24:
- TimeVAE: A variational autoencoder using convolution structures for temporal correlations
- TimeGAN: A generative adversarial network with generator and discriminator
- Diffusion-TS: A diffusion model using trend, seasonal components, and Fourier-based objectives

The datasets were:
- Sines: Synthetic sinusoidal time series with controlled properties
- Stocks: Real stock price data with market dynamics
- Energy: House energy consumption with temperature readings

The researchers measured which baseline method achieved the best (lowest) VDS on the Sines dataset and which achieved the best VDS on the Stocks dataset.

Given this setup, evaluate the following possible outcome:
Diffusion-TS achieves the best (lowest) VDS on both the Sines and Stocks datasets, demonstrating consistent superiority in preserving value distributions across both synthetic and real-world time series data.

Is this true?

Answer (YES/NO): NO